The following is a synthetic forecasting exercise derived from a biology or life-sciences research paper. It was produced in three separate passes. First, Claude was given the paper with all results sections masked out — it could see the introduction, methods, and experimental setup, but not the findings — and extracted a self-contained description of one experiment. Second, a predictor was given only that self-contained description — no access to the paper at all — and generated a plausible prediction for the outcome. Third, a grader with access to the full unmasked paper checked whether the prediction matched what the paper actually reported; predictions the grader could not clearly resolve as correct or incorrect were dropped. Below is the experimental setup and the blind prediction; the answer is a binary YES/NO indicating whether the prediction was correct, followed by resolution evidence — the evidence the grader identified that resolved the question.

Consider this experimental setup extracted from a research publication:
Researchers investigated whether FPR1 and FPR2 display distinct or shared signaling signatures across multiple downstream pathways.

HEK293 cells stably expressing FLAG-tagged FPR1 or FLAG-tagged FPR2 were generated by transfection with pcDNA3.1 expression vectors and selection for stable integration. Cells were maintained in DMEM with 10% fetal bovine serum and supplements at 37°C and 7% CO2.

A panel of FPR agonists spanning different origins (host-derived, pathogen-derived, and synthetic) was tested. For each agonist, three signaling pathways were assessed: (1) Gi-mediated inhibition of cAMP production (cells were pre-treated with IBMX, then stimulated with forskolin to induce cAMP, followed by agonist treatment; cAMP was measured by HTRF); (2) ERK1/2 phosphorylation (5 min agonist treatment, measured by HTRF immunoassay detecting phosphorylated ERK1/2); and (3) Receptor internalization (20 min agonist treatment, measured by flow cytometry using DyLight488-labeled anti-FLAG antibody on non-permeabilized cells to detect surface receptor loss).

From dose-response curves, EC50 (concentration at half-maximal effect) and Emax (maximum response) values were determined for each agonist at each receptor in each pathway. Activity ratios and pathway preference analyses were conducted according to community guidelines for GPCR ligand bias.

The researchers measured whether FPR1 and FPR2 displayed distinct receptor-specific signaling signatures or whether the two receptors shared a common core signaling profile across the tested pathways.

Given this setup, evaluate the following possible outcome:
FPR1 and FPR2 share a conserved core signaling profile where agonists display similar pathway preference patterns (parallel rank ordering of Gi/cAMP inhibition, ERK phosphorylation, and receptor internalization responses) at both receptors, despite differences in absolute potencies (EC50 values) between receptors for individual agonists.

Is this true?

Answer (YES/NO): NO